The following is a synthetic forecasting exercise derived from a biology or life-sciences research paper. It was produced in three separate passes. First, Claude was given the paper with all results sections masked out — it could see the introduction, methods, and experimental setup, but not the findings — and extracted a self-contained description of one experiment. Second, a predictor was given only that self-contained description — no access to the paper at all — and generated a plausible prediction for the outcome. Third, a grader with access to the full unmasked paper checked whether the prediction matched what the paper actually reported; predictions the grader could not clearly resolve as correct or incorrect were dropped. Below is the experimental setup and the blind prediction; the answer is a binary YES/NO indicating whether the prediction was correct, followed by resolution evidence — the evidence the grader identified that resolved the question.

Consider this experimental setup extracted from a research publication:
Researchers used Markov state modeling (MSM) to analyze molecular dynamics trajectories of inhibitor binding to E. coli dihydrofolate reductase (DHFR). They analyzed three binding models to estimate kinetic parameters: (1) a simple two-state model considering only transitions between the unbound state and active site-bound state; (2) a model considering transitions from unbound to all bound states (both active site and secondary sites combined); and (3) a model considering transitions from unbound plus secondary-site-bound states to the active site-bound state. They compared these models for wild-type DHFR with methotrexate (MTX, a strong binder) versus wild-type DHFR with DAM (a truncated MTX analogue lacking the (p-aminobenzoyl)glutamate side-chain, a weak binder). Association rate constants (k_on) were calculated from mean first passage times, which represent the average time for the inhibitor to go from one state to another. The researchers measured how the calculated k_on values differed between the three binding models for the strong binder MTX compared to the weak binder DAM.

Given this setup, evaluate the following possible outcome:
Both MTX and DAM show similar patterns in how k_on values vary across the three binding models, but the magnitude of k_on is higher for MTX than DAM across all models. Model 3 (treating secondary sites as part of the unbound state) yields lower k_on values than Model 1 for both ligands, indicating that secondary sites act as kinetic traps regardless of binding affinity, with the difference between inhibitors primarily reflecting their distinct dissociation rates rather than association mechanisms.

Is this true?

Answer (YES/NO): NO